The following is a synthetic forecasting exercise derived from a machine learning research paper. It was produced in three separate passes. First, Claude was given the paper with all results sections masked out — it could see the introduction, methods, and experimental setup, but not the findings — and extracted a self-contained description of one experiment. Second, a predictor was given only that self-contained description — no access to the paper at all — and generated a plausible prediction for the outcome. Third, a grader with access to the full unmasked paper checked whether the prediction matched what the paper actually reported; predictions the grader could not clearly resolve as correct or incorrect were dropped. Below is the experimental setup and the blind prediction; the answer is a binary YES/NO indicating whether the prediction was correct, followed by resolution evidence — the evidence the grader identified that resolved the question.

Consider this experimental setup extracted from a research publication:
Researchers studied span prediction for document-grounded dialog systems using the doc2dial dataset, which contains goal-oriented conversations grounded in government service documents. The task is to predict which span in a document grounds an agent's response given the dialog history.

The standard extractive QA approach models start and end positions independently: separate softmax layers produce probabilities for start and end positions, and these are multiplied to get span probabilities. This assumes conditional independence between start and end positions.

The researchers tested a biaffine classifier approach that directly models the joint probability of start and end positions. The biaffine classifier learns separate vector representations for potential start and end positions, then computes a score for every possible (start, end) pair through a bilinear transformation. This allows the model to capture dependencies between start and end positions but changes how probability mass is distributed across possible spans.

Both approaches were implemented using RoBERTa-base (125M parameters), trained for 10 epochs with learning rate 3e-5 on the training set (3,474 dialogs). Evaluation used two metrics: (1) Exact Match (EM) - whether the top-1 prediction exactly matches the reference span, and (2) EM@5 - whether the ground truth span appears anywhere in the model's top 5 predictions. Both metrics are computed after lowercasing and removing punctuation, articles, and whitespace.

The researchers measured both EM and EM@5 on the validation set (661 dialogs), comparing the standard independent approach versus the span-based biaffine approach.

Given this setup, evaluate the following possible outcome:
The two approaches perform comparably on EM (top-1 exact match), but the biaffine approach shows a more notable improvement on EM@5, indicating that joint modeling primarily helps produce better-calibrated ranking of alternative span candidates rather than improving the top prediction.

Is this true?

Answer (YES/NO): NO